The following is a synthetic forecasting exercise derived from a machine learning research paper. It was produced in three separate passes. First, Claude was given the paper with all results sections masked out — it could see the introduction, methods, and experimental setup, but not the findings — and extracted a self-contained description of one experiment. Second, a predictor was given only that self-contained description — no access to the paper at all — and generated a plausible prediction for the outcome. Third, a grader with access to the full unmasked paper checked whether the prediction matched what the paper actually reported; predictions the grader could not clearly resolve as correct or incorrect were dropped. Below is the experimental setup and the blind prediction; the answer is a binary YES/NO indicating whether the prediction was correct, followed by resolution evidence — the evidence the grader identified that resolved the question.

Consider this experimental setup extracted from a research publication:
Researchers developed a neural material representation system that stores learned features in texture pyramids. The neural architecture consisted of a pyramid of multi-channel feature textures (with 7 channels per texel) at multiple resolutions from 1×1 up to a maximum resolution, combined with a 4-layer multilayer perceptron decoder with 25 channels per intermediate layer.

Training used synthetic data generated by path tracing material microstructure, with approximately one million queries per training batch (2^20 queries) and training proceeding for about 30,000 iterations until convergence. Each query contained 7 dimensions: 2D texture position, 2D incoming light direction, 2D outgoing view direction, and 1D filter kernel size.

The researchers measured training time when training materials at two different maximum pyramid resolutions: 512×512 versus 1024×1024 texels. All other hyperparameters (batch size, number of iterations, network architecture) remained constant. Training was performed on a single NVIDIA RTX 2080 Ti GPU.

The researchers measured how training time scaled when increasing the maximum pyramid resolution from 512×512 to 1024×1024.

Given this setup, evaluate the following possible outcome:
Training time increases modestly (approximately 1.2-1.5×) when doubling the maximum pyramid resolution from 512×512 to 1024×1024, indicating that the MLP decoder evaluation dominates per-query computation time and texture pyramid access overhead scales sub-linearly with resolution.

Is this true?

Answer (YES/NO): NO